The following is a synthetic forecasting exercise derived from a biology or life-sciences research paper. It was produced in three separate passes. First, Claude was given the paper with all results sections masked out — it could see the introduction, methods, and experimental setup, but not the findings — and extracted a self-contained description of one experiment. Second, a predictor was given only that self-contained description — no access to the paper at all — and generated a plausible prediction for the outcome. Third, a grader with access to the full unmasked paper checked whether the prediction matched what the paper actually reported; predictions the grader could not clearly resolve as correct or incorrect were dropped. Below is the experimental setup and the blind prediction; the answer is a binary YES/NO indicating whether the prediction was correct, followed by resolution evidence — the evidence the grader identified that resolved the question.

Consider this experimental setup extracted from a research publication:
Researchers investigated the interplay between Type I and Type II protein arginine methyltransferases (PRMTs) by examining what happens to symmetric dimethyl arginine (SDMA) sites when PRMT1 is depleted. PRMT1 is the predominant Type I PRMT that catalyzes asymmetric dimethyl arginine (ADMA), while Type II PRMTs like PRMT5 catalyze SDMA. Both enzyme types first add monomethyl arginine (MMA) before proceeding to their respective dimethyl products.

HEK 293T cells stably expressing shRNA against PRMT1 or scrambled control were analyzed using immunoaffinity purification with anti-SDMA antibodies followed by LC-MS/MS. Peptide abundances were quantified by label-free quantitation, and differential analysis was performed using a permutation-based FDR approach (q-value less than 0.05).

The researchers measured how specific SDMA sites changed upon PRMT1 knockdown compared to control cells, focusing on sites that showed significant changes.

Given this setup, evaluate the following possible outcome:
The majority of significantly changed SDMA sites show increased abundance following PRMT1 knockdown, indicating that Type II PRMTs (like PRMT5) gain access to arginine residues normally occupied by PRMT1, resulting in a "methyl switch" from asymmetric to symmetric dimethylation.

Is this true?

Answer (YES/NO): YES